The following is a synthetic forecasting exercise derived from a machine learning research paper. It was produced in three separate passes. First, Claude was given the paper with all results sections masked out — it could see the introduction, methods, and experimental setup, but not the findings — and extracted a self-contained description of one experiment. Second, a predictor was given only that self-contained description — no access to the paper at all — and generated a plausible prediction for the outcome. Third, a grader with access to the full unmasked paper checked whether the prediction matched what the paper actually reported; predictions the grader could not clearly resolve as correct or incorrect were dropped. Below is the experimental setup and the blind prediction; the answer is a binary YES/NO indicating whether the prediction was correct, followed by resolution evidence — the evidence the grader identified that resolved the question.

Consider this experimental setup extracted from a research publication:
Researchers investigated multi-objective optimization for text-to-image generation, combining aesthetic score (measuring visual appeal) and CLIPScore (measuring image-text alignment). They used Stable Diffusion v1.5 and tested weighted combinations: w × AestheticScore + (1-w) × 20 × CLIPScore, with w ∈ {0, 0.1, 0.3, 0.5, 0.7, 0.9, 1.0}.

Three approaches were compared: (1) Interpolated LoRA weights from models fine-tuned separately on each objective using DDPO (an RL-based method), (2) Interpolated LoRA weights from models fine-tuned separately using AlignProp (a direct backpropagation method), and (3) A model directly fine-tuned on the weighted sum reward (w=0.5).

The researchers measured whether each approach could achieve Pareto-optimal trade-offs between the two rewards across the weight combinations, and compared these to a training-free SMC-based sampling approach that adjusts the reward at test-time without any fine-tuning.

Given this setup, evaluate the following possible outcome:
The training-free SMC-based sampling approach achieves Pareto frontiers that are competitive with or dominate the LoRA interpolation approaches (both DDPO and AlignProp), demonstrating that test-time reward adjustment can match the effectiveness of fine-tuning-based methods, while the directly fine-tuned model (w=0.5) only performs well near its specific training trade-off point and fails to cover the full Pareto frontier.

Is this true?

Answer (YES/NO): YES